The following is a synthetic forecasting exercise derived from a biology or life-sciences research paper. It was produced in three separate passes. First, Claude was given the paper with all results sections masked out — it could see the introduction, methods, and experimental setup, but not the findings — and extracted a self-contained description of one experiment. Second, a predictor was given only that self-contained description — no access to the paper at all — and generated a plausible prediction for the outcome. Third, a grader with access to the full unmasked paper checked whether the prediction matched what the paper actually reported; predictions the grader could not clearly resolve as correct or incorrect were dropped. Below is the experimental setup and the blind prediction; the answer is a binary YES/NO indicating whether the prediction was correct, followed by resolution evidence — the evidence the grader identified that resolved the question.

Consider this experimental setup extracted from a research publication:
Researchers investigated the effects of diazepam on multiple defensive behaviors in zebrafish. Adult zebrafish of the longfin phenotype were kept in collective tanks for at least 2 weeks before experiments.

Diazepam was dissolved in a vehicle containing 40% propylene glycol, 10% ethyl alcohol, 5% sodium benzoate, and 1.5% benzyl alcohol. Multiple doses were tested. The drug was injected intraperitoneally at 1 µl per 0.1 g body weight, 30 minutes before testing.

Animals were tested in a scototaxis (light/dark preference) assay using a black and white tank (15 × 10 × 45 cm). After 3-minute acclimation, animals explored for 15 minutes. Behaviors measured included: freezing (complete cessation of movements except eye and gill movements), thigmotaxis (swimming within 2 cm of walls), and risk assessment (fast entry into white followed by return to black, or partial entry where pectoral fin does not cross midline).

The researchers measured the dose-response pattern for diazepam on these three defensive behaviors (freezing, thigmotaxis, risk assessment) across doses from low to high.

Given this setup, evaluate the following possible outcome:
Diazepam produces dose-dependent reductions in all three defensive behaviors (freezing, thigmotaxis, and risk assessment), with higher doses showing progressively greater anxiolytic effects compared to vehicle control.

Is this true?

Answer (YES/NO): YES